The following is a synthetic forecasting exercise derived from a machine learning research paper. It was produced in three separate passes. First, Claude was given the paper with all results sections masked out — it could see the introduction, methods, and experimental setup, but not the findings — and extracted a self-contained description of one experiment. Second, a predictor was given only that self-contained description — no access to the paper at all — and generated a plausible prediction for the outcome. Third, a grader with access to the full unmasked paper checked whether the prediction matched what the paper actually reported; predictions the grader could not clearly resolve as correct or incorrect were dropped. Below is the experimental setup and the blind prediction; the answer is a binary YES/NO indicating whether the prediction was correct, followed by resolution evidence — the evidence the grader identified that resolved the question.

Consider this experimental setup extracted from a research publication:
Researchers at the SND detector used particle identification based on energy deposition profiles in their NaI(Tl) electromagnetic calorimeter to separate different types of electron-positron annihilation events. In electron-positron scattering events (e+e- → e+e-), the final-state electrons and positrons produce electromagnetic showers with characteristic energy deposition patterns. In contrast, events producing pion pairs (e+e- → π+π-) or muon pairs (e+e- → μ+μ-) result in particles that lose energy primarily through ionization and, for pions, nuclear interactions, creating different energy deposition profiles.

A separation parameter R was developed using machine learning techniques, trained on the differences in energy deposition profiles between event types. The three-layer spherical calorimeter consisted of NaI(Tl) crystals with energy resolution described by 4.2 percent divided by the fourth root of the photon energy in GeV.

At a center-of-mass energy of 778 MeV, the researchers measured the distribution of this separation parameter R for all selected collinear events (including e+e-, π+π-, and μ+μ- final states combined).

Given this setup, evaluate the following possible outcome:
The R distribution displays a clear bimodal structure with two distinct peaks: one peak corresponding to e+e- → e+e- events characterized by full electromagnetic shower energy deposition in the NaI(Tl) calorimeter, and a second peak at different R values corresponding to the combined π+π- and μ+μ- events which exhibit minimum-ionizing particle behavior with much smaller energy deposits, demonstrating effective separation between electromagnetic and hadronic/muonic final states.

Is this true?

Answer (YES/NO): YES